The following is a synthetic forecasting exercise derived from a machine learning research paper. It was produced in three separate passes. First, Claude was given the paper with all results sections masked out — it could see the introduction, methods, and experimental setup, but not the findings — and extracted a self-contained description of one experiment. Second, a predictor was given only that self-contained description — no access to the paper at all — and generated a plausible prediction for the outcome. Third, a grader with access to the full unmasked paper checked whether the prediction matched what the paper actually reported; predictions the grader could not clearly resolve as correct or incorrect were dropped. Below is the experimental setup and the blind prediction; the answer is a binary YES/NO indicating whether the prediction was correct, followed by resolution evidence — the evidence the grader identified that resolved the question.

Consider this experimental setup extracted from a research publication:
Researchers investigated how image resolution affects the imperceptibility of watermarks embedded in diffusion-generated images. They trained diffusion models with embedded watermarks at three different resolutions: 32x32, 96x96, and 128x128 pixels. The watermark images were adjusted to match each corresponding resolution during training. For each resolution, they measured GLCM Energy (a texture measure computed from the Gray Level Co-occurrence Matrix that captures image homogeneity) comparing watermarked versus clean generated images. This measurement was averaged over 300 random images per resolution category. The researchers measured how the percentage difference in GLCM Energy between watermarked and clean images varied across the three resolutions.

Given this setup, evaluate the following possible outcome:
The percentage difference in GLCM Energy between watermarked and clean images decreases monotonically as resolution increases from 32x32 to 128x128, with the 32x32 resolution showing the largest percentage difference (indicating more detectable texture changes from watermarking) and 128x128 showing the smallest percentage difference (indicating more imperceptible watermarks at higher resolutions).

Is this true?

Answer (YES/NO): NO